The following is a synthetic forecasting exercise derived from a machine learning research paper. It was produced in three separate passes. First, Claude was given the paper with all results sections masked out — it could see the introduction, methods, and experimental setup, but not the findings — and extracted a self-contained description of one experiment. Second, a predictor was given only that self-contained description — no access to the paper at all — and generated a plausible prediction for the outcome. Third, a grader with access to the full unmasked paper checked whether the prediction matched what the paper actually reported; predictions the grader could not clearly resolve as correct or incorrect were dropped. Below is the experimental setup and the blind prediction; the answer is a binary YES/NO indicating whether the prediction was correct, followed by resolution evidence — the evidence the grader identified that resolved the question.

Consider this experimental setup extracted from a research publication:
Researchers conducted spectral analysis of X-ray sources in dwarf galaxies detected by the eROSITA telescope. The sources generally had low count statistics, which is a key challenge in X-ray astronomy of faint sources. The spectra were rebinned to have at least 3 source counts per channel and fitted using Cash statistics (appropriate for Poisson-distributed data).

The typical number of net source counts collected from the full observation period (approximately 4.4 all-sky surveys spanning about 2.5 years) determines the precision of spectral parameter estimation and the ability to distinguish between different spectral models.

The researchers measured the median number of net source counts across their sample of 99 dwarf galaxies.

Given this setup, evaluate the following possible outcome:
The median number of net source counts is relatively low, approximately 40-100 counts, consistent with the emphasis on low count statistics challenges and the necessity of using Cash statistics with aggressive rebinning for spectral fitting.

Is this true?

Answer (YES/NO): NO